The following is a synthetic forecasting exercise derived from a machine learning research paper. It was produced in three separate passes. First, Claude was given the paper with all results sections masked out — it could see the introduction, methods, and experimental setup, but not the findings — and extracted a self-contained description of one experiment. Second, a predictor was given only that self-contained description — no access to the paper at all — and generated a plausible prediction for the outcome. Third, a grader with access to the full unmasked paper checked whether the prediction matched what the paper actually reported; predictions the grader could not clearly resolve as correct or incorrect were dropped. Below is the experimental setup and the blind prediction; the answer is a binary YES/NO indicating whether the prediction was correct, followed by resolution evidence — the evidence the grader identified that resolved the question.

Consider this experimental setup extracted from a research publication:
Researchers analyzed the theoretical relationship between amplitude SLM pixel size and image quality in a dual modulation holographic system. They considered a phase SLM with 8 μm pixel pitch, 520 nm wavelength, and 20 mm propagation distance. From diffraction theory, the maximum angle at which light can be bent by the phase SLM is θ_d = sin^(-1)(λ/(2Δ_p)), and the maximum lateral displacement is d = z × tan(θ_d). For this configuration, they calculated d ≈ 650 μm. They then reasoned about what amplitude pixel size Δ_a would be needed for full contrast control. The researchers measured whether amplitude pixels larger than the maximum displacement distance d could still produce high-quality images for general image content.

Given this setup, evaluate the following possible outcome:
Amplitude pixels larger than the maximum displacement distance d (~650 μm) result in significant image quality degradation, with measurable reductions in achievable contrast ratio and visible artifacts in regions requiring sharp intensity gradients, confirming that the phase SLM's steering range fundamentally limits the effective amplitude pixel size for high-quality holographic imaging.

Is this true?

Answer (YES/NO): NO